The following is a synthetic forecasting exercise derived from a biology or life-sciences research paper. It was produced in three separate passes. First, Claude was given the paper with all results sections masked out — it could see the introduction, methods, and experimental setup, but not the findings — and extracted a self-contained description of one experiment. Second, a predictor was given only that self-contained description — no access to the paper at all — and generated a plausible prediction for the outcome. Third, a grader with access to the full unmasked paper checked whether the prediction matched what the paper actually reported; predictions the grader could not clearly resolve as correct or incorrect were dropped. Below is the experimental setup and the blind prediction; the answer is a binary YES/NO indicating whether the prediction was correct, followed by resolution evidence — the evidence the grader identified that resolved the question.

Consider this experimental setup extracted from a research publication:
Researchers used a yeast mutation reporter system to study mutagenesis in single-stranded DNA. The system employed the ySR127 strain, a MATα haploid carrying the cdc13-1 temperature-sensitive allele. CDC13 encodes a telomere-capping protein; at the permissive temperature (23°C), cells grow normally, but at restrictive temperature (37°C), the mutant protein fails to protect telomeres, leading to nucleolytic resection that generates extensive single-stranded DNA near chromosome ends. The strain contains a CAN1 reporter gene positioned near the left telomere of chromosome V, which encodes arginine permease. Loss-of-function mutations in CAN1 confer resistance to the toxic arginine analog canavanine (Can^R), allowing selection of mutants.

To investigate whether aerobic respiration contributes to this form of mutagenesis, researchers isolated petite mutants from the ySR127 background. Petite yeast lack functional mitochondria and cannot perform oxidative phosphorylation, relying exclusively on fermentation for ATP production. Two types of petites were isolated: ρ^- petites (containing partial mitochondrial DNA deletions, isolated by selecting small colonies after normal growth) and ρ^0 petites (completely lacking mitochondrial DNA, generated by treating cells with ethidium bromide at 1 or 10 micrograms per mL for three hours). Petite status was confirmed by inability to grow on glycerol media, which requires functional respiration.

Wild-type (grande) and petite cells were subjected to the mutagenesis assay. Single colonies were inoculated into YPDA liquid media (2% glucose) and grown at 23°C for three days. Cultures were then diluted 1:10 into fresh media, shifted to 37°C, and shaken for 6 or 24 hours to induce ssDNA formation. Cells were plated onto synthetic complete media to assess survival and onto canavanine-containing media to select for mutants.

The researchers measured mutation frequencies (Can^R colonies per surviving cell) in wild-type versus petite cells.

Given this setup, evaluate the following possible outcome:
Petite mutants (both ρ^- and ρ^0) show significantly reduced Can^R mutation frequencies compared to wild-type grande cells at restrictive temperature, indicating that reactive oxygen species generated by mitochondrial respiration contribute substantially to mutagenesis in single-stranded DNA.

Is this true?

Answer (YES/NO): NO